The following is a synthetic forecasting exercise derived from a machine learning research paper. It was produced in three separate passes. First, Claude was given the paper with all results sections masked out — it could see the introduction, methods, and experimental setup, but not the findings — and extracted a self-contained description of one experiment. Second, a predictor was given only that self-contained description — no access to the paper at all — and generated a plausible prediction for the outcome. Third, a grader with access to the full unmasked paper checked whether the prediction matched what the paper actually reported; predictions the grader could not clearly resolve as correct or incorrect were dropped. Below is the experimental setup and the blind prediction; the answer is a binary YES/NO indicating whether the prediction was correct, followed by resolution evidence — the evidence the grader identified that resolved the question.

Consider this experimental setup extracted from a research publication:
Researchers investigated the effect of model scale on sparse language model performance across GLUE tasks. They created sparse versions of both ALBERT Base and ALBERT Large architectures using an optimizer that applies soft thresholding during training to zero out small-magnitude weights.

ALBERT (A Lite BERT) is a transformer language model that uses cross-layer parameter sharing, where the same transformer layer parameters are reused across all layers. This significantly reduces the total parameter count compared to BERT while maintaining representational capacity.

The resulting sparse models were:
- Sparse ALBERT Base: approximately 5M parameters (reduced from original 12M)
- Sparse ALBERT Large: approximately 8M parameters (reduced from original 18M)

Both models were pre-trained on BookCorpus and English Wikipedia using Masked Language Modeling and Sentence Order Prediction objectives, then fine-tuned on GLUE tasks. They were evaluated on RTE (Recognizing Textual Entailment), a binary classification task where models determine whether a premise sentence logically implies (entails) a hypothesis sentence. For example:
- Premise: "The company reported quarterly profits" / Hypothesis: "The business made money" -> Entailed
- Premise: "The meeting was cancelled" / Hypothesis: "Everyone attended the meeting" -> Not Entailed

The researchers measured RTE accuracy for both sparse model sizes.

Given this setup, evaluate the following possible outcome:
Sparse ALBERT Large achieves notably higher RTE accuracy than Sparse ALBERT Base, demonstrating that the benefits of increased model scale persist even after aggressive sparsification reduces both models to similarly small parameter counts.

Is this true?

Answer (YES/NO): NO